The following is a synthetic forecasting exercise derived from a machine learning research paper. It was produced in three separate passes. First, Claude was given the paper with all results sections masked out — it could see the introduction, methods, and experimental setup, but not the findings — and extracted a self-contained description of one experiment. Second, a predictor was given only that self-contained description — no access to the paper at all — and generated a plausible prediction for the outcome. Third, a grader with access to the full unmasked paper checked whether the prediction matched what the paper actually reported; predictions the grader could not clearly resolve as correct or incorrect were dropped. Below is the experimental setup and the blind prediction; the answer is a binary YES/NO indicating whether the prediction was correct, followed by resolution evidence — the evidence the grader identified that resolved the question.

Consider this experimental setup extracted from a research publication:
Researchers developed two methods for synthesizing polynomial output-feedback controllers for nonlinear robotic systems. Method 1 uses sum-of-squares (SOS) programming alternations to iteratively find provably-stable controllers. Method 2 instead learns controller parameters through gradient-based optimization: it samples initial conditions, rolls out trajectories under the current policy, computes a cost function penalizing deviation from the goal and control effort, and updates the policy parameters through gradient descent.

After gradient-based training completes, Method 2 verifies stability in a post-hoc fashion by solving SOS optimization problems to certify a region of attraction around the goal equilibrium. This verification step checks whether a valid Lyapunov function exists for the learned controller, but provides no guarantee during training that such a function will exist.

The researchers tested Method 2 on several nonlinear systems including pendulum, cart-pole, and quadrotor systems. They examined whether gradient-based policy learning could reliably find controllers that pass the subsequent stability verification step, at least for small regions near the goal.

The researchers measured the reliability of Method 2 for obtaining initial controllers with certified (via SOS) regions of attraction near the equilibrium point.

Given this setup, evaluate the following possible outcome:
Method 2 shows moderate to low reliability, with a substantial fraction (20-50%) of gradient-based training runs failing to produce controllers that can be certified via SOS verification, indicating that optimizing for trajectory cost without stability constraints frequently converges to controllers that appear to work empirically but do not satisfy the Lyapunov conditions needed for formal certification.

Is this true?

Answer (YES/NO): NO